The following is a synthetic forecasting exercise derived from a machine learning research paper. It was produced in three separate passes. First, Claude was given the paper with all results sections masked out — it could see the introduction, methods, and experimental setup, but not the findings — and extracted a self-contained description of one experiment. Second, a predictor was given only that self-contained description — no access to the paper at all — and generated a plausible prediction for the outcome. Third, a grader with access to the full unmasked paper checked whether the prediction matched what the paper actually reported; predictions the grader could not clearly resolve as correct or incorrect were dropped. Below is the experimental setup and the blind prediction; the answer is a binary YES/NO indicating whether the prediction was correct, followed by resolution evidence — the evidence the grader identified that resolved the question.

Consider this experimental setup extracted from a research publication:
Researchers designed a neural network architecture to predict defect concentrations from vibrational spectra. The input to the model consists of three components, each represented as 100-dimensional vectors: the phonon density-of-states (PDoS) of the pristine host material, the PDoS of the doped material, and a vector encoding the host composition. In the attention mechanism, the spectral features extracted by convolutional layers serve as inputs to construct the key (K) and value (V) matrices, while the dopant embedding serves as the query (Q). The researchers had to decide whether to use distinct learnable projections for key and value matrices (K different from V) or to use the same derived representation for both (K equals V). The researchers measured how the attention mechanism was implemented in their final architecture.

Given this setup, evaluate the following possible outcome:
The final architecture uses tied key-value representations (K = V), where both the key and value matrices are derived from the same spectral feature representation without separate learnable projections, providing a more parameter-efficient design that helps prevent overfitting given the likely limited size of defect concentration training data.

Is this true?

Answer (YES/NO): NO